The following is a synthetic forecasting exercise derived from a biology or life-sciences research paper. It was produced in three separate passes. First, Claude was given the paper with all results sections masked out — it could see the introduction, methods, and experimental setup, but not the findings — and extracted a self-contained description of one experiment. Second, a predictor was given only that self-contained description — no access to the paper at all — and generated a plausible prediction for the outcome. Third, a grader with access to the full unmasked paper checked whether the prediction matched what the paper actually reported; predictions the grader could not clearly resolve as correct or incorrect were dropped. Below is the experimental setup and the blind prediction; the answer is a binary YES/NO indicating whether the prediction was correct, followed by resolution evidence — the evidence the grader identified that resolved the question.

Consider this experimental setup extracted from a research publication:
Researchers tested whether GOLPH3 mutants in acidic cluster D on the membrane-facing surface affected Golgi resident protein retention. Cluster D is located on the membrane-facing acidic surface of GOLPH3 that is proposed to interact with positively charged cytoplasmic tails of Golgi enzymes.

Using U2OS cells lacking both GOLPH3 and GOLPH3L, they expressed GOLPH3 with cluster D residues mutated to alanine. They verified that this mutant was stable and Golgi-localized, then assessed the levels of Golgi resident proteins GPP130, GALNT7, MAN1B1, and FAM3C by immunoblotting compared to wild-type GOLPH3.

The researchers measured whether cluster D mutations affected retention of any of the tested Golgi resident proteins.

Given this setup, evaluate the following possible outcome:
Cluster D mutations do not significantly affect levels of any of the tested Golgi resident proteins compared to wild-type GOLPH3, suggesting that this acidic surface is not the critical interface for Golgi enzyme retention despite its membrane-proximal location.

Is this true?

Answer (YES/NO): YES